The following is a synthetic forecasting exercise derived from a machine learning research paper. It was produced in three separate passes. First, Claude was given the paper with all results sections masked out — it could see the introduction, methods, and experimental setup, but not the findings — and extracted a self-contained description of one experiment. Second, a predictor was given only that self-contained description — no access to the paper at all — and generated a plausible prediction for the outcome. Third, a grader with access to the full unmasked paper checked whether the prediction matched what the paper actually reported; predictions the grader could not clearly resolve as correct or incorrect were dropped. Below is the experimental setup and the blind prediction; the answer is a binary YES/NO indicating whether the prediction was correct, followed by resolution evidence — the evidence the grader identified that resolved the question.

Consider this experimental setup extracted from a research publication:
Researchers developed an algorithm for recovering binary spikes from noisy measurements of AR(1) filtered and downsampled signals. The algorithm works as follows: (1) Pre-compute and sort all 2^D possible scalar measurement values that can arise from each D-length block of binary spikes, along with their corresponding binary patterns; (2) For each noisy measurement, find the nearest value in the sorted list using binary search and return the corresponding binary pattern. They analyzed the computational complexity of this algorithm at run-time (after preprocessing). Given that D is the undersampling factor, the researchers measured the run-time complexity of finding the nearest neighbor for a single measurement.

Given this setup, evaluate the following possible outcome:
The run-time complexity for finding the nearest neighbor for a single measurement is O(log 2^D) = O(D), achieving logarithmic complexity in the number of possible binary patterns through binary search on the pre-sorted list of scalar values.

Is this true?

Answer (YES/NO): YES